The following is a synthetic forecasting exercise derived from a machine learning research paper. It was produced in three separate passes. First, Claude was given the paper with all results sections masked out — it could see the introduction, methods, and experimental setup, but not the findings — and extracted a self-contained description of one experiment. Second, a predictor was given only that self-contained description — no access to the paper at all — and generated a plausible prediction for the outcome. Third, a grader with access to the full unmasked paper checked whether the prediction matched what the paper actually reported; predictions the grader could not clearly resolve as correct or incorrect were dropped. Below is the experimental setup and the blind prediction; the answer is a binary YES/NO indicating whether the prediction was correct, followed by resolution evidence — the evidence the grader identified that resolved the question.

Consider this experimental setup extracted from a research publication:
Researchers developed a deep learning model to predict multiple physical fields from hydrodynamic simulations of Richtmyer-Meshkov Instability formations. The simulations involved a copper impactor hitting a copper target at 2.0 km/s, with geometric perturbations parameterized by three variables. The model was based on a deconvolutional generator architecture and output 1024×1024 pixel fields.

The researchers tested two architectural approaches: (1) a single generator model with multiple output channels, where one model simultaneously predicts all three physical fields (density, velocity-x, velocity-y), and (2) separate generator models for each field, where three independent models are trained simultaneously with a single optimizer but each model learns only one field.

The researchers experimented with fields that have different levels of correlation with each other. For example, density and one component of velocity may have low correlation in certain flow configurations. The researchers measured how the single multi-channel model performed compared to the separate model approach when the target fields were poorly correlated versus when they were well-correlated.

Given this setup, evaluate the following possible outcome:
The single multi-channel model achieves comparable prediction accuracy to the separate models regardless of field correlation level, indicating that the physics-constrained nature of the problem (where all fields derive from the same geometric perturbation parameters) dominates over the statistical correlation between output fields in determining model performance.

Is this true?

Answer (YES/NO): NO